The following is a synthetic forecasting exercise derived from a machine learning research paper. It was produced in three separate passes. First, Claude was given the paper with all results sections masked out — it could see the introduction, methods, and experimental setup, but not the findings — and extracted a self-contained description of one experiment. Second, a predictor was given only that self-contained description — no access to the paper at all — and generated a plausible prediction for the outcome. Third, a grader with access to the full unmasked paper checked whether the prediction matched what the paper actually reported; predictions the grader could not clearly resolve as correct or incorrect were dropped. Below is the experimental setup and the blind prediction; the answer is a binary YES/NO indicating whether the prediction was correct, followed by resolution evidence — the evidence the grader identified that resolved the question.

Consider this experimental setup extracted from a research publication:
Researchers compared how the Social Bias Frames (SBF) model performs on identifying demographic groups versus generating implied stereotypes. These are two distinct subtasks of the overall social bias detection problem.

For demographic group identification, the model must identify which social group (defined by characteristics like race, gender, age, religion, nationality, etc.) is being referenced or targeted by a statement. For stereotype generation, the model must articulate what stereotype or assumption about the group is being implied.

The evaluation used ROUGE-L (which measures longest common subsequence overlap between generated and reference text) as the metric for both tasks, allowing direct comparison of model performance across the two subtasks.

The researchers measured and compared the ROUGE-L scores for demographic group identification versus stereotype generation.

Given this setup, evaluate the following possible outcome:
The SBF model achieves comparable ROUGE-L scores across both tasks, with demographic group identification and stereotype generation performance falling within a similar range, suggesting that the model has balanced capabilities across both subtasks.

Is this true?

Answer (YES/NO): NO